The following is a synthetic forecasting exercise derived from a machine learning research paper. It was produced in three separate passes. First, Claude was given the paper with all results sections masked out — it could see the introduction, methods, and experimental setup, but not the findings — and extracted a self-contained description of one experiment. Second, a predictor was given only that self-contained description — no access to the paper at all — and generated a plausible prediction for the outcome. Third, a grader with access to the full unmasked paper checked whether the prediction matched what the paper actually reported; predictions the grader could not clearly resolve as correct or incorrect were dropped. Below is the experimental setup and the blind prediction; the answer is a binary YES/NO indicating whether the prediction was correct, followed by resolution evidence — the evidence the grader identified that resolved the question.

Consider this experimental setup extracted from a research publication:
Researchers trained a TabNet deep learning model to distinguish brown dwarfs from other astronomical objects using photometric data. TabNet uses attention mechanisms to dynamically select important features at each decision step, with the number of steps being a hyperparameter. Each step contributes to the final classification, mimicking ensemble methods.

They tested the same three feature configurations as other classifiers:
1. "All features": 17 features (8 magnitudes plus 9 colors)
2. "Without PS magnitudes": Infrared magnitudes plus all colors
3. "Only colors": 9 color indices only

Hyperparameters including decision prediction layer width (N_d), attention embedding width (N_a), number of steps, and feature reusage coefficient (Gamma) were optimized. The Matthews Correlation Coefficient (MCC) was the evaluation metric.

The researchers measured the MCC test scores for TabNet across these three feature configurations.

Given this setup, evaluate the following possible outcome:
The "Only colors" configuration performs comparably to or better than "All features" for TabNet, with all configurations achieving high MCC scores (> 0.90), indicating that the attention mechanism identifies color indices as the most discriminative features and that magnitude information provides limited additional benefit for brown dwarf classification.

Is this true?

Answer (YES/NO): NO